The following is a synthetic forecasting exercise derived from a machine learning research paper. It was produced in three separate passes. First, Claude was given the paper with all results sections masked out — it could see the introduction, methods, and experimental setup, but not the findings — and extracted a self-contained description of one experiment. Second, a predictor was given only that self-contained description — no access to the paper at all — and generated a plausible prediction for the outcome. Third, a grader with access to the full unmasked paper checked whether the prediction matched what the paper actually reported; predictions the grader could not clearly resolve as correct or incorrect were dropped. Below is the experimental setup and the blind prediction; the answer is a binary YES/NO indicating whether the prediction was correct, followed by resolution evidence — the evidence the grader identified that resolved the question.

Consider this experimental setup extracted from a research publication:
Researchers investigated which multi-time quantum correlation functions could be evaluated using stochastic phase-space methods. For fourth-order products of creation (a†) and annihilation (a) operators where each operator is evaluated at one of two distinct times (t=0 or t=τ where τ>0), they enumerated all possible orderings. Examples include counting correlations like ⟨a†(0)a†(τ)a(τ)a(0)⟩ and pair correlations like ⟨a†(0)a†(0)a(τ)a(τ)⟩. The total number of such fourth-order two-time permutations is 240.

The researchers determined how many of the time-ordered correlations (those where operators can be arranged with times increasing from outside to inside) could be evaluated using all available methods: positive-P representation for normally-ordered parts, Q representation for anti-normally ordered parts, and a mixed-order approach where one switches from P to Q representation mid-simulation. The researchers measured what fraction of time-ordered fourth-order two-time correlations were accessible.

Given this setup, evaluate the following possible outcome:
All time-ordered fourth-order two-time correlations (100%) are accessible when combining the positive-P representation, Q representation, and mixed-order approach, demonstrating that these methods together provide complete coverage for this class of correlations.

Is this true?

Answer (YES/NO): YES